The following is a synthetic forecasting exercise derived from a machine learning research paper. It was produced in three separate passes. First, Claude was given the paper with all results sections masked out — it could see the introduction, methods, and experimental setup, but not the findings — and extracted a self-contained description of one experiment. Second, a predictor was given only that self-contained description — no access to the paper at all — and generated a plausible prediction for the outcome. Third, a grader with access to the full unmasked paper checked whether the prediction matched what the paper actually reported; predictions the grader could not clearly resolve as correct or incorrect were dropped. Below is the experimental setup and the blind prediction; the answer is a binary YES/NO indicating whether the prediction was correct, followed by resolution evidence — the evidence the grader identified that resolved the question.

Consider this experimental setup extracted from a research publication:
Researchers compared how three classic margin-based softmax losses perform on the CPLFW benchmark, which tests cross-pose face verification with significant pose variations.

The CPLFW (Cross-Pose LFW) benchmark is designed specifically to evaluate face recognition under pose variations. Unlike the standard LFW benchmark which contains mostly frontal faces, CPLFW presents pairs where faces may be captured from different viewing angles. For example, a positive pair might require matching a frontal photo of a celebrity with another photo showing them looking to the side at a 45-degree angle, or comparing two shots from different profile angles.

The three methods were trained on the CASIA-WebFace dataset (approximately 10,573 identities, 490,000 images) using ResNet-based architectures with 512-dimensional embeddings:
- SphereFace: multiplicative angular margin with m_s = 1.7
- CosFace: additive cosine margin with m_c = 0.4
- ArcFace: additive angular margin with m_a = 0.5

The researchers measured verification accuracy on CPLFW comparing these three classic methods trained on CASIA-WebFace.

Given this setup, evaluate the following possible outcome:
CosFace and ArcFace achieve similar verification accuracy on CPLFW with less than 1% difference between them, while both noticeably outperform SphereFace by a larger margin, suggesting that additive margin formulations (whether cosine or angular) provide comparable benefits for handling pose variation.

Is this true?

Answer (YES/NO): NO